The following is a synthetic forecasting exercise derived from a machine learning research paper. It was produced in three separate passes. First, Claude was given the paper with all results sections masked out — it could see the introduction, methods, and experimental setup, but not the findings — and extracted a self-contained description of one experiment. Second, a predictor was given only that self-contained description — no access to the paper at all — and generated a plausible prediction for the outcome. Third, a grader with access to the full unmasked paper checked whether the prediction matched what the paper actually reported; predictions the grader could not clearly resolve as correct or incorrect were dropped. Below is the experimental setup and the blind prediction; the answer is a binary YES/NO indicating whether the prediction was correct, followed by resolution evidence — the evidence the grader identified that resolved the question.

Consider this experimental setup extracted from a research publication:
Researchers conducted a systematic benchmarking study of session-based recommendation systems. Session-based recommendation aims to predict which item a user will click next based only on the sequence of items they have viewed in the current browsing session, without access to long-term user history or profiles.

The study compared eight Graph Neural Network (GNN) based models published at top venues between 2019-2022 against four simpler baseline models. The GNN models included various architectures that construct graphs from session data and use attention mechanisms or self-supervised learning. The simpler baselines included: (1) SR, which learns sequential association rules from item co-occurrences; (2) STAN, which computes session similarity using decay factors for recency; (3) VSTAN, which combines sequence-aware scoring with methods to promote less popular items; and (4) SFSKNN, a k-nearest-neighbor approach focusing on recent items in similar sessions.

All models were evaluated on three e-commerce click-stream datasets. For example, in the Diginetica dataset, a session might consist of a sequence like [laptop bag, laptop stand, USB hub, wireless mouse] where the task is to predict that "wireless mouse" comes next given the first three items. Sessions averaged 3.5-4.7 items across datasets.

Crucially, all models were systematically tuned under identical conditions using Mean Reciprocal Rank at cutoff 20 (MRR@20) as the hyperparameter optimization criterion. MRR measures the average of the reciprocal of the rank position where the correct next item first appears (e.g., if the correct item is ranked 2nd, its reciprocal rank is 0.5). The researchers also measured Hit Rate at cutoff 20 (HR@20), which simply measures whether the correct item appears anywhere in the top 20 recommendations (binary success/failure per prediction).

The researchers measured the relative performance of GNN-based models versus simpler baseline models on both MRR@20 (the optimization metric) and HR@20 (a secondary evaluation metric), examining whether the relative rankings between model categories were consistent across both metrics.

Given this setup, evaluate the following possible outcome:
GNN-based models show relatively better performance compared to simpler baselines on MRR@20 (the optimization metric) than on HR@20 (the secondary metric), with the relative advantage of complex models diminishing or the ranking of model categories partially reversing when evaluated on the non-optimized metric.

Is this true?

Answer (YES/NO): NO